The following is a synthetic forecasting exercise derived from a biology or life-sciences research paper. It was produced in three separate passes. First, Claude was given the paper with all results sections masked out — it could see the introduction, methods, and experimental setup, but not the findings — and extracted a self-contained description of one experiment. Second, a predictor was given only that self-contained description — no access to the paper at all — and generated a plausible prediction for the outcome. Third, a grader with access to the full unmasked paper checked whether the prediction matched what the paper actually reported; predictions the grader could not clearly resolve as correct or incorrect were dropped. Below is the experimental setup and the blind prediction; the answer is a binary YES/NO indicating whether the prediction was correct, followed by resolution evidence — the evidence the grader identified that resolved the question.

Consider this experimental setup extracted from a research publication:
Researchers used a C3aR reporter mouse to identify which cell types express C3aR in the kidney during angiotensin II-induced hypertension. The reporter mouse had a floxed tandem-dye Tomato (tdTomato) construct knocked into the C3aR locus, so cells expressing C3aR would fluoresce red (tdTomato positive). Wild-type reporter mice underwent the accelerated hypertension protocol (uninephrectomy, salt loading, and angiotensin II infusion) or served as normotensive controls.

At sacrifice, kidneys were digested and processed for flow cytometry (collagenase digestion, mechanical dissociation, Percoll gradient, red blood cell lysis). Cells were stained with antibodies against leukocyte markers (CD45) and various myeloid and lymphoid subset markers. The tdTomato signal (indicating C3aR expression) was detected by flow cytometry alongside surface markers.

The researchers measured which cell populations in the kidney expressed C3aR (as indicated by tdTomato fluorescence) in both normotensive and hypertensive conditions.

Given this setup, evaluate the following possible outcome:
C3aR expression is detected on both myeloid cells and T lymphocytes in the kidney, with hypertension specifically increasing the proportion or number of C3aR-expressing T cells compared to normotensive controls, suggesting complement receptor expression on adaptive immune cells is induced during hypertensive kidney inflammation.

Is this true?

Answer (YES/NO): NO